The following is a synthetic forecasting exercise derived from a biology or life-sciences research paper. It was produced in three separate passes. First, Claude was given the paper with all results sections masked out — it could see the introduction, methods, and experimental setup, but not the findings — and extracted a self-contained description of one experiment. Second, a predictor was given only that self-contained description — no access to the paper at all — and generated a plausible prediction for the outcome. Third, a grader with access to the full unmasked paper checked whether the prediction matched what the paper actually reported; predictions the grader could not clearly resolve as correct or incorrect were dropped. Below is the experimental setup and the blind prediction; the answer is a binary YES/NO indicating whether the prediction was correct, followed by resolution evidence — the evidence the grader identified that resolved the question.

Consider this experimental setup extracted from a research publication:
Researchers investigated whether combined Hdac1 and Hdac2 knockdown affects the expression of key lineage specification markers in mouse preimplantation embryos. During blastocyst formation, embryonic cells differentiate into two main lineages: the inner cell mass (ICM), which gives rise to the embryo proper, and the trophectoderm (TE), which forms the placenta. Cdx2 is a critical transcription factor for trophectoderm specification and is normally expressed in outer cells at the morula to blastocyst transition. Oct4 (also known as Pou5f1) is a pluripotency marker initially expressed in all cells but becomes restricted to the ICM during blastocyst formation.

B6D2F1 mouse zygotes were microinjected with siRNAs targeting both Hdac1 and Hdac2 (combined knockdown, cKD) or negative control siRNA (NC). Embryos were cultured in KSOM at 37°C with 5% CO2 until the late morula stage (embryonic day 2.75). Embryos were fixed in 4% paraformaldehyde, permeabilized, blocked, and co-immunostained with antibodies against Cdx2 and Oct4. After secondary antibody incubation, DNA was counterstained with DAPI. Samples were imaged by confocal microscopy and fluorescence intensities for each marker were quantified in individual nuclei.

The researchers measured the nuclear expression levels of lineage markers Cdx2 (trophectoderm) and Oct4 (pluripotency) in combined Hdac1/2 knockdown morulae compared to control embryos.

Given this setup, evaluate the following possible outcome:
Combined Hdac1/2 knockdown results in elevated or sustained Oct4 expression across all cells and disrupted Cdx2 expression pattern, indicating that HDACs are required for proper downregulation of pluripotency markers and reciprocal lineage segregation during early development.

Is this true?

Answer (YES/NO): NO